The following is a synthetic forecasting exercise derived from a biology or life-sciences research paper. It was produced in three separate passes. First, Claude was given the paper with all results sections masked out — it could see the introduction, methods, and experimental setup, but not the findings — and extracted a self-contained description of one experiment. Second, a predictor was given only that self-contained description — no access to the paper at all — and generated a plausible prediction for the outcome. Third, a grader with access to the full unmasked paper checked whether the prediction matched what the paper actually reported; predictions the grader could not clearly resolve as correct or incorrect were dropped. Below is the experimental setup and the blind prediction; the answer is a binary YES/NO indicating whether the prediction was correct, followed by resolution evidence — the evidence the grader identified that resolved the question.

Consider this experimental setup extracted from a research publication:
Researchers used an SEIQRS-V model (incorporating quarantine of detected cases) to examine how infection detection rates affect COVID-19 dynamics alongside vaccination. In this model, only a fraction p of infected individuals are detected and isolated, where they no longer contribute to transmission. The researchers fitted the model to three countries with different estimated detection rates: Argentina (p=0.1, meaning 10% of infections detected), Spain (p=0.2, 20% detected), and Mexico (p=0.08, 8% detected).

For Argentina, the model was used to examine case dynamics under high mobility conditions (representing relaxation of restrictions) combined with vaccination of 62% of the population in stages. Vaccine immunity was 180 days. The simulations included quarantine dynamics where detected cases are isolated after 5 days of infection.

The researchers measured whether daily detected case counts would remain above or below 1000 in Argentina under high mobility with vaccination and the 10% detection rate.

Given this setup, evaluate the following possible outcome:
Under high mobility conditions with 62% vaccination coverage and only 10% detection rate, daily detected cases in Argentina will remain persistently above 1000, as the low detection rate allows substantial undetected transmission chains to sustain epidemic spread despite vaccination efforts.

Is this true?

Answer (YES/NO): YES